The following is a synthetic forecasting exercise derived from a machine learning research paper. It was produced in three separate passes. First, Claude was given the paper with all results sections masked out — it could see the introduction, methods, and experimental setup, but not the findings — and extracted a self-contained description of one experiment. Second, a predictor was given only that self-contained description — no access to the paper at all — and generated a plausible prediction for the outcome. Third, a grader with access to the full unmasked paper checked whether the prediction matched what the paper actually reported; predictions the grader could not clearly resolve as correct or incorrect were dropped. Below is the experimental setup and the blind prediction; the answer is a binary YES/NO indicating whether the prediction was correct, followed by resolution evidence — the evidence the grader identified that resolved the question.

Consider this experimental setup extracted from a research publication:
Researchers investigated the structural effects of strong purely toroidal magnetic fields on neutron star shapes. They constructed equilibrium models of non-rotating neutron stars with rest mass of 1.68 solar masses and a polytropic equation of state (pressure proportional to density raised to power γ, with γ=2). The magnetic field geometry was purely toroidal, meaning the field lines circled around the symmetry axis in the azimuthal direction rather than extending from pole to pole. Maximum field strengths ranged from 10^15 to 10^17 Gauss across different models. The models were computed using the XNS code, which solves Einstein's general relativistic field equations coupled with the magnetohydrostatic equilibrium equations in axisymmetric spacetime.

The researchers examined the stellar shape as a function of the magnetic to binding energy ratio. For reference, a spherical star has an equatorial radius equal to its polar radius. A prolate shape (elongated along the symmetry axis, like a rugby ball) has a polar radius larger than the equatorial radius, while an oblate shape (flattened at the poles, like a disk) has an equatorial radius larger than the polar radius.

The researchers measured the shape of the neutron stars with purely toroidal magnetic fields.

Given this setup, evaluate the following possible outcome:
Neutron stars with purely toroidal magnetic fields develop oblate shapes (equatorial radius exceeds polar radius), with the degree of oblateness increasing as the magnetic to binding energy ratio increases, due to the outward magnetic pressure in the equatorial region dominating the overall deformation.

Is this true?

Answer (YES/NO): NO